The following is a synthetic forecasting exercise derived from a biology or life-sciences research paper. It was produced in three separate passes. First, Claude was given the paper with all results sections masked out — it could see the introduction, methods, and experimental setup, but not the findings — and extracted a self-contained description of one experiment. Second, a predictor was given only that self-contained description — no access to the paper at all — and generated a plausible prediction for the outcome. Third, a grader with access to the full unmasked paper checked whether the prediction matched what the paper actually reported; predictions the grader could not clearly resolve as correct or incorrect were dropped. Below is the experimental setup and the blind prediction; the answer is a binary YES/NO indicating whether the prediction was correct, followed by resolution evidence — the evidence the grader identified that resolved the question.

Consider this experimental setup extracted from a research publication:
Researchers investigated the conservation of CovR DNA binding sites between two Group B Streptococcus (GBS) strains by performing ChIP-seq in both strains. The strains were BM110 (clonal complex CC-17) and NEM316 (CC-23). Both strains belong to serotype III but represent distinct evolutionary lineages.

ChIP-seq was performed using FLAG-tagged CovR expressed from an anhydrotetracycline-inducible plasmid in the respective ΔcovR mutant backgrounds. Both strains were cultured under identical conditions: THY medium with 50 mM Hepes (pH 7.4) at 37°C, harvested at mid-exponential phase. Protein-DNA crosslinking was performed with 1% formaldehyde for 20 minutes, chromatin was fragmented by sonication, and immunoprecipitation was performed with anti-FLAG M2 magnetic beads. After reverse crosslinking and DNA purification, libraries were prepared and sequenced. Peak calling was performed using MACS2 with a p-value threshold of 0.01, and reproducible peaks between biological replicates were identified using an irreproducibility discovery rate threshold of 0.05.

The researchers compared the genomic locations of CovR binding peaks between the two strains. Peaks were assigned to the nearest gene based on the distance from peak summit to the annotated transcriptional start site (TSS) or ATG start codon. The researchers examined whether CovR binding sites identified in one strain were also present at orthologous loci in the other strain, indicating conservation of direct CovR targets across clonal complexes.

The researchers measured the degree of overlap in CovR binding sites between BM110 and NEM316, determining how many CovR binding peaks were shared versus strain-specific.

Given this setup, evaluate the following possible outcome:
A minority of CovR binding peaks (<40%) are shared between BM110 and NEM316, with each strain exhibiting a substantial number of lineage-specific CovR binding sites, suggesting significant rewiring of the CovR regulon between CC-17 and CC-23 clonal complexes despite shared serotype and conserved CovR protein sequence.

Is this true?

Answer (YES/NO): NO